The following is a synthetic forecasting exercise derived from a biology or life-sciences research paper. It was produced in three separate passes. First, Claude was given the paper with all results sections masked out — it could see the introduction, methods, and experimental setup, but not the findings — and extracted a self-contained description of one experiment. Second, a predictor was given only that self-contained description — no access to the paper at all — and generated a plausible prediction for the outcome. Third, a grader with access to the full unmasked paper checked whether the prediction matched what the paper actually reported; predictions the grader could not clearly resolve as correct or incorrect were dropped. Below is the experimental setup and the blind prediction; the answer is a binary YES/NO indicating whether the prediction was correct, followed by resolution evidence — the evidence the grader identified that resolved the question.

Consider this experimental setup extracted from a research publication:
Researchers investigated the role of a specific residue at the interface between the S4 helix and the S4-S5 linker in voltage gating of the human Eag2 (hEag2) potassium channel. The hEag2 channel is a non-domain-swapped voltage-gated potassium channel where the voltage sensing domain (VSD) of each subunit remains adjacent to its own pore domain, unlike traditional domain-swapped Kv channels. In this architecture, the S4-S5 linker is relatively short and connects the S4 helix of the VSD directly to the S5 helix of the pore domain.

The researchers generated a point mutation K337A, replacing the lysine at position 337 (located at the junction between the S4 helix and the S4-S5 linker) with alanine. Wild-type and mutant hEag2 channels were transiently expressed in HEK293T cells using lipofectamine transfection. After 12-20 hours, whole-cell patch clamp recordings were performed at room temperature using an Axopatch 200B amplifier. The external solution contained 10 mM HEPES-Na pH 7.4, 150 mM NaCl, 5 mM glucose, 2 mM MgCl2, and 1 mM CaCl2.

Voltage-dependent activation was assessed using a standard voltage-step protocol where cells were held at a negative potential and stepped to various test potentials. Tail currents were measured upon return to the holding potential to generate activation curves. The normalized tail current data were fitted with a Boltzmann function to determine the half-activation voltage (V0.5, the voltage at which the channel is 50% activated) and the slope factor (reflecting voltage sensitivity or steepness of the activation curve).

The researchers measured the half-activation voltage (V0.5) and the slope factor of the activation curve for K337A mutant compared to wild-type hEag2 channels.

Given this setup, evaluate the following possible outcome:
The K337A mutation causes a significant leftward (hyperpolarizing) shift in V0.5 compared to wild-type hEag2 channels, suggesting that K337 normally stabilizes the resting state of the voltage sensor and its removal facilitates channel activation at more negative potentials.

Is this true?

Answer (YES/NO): YES